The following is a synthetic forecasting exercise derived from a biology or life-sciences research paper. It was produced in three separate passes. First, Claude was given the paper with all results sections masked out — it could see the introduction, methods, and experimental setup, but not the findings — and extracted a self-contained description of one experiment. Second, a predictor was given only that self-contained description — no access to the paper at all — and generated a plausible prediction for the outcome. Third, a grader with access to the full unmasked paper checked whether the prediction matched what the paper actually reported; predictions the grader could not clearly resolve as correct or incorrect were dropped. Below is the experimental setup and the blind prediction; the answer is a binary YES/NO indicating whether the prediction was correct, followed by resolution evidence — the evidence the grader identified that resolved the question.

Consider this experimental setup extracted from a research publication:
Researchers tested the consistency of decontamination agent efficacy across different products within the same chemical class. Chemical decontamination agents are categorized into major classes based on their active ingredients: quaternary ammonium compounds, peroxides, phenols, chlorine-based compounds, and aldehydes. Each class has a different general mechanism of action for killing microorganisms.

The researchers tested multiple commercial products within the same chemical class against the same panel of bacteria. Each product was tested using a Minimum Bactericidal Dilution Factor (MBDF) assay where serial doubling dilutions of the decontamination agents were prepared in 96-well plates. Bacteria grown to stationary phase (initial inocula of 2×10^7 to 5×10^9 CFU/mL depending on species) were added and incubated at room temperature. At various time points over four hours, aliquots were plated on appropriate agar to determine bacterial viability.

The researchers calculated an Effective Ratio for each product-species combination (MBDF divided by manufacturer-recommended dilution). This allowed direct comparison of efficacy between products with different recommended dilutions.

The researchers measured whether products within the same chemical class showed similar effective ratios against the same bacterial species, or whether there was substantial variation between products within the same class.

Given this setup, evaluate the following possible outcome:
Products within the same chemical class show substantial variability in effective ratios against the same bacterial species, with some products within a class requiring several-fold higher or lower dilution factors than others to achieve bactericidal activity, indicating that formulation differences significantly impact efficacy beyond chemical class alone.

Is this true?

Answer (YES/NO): YES